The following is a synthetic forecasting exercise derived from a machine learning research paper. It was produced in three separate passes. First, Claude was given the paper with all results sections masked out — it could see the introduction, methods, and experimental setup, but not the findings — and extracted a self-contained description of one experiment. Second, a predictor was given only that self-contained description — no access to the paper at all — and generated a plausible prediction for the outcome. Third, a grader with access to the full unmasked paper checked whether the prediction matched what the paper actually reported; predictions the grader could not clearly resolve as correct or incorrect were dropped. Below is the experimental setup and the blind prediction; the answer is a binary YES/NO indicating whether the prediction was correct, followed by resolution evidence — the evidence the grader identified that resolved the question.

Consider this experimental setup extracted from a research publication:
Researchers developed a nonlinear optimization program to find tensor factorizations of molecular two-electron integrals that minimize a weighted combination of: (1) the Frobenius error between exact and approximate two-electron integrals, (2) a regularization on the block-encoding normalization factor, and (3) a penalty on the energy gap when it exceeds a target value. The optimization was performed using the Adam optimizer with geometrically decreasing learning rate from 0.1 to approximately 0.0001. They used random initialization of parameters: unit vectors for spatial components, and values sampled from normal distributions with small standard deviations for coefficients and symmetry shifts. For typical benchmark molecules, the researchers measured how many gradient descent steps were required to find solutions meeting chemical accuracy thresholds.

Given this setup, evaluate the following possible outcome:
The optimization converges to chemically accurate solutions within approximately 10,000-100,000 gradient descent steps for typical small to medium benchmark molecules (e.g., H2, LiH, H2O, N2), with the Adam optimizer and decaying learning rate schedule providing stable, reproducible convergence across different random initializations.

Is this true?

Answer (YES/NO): NO